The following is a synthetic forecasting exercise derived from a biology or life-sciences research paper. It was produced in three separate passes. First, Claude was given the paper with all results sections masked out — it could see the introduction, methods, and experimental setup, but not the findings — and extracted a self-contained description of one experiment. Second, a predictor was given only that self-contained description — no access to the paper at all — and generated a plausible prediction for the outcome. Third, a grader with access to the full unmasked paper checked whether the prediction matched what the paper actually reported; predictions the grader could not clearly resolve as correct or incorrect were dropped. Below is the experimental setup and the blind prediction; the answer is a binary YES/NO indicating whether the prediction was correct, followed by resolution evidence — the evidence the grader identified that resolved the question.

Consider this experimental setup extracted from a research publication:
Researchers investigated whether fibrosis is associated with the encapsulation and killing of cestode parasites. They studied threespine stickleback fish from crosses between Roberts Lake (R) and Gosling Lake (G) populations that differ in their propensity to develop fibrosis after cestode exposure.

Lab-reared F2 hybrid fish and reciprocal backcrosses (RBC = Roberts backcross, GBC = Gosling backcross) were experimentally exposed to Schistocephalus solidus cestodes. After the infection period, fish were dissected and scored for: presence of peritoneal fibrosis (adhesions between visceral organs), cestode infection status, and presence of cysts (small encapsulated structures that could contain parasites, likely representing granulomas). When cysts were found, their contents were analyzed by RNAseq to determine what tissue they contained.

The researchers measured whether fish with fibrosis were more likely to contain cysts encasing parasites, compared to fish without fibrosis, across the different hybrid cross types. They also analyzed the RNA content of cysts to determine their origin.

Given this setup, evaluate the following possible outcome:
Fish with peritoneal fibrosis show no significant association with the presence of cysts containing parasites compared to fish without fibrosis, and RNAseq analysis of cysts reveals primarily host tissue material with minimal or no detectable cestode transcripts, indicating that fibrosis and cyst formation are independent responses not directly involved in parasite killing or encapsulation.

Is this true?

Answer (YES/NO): NO